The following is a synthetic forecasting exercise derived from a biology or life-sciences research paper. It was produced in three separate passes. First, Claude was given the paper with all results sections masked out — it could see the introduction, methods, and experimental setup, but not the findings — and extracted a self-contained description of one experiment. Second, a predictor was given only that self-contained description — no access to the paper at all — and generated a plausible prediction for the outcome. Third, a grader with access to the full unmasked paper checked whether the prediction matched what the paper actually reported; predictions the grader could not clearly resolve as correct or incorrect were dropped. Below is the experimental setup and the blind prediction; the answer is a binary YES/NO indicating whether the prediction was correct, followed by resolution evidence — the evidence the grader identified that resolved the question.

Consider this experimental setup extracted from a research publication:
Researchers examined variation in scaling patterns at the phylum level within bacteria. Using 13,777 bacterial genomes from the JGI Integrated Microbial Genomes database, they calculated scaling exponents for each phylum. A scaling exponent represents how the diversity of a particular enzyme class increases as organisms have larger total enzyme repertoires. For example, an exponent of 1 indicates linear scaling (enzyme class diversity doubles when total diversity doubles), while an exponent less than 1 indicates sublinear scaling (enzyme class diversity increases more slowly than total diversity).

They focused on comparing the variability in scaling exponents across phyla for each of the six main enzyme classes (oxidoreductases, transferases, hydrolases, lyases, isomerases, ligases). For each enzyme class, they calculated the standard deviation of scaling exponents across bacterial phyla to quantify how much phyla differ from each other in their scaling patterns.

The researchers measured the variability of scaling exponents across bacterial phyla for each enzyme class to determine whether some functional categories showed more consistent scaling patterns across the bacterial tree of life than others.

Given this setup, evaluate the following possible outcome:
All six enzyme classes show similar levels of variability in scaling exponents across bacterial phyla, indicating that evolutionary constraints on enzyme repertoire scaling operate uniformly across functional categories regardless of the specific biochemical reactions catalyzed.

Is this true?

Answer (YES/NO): NO